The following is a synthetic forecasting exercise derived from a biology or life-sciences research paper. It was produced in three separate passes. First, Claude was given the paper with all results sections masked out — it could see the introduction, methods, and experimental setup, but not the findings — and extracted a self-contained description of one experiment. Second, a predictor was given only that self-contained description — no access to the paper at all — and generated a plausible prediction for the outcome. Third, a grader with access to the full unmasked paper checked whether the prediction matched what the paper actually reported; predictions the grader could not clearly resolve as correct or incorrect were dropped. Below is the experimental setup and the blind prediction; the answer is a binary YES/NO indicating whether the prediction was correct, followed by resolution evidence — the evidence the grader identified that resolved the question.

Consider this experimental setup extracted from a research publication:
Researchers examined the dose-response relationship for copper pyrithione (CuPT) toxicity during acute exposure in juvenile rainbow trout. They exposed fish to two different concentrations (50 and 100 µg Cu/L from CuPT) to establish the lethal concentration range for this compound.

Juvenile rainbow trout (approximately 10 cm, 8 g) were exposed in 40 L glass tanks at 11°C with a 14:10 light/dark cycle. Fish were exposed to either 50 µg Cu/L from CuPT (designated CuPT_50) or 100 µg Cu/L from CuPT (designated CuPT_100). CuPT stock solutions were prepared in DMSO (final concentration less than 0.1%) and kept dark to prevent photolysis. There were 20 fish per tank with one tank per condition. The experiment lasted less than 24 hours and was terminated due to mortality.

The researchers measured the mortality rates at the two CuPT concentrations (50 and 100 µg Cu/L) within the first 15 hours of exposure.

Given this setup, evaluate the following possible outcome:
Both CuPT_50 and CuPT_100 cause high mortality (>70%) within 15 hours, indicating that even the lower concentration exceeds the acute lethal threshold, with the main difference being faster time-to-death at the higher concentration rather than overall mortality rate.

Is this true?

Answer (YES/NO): NO